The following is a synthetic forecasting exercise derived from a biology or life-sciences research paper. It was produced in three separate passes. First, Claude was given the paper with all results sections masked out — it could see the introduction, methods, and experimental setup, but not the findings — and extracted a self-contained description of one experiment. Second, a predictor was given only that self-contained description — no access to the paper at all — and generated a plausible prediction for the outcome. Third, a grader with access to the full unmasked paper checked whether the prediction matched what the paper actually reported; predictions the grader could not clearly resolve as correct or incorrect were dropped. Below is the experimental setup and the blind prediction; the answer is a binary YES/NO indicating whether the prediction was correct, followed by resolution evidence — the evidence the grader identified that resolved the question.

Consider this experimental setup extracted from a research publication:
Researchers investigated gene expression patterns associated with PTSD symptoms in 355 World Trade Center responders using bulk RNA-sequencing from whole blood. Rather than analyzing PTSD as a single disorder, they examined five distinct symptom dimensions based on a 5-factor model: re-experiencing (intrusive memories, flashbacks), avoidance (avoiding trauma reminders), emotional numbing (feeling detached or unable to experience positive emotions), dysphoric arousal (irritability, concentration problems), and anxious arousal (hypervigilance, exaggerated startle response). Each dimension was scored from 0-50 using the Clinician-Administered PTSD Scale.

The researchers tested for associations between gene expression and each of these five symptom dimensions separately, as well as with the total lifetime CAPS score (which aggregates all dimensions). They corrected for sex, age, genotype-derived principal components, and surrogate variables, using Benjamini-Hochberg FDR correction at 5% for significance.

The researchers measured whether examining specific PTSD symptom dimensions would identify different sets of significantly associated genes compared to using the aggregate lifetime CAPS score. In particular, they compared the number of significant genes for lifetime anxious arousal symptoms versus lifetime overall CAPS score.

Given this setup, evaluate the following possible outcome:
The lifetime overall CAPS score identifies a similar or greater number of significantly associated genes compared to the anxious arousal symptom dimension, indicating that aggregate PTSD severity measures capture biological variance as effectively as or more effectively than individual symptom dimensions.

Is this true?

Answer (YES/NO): NO